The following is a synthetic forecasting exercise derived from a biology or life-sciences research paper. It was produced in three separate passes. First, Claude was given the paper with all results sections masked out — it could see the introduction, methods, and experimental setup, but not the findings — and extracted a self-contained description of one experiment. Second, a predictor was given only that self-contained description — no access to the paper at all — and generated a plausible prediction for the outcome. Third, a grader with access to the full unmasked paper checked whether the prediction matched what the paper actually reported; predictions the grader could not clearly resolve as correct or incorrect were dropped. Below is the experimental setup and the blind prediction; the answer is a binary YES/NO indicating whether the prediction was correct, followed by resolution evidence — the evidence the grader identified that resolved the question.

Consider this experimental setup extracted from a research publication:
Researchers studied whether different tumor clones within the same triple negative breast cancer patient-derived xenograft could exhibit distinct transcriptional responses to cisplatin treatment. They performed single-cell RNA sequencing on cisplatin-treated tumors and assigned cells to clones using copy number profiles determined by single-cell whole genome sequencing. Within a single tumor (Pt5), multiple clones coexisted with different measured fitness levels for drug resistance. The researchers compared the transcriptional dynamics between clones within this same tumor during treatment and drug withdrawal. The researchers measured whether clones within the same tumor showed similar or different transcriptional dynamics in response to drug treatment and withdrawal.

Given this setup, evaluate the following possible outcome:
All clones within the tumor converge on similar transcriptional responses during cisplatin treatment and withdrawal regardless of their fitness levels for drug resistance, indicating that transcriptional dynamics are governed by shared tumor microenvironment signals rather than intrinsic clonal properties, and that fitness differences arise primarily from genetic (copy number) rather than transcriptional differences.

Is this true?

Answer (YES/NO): NO